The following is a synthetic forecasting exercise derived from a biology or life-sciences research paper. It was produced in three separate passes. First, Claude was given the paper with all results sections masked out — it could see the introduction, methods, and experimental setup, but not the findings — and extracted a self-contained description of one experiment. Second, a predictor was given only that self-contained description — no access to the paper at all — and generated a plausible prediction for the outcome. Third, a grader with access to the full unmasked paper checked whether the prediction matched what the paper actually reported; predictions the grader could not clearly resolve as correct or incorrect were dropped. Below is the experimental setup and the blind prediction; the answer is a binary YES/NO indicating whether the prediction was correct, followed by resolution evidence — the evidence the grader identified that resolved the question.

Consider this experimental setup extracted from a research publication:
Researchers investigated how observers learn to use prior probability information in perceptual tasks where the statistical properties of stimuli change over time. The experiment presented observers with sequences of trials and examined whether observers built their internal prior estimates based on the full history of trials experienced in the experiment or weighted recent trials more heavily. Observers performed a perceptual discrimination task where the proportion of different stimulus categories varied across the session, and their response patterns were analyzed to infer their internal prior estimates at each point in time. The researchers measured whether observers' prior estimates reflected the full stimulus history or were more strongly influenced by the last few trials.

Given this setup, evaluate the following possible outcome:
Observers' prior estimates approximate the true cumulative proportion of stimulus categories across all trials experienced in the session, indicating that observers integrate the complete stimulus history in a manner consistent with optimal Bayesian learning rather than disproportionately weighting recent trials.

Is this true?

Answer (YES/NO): NO